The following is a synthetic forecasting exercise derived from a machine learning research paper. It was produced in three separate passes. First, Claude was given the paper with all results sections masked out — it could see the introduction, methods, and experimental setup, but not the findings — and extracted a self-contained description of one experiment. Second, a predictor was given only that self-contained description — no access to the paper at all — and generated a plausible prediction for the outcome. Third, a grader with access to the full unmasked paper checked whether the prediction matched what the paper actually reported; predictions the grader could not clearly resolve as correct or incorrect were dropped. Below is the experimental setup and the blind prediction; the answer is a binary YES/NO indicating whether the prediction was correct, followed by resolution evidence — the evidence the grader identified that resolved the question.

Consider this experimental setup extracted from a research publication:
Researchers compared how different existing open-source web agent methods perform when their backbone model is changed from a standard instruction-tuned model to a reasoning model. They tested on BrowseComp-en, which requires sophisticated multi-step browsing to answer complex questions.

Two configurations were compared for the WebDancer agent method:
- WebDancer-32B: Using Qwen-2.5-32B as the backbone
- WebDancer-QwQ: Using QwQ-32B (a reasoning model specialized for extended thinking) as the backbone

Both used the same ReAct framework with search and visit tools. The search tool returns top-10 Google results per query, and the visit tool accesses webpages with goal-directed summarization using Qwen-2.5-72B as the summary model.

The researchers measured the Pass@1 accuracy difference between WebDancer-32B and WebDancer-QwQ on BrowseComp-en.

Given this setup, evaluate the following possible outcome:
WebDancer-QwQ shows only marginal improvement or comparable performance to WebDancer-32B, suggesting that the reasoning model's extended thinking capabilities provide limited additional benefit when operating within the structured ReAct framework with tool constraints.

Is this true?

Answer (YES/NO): NO